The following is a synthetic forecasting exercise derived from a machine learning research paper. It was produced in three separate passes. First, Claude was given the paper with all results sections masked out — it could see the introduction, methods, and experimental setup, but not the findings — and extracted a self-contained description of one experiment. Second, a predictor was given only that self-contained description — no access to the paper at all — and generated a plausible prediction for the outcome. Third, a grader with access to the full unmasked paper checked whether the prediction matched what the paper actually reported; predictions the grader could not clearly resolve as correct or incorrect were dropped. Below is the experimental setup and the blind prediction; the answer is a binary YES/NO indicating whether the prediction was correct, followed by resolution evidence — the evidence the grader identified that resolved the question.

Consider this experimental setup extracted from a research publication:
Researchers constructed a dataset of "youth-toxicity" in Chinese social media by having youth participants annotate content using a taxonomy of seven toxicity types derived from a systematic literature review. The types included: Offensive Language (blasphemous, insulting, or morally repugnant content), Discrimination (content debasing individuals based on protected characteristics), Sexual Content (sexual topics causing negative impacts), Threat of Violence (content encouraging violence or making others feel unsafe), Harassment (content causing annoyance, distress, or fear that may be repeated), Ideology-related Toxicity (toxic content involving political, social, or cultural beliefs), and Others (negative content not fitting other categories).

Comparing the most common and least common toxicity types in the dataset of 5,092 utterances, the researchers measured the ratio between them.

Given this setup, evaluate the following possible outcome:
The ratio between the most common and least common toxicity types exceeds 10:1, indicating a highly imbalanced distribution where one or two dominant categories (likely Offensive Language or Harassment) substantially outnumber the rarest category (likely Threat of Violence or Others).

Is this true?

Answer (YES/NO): YES